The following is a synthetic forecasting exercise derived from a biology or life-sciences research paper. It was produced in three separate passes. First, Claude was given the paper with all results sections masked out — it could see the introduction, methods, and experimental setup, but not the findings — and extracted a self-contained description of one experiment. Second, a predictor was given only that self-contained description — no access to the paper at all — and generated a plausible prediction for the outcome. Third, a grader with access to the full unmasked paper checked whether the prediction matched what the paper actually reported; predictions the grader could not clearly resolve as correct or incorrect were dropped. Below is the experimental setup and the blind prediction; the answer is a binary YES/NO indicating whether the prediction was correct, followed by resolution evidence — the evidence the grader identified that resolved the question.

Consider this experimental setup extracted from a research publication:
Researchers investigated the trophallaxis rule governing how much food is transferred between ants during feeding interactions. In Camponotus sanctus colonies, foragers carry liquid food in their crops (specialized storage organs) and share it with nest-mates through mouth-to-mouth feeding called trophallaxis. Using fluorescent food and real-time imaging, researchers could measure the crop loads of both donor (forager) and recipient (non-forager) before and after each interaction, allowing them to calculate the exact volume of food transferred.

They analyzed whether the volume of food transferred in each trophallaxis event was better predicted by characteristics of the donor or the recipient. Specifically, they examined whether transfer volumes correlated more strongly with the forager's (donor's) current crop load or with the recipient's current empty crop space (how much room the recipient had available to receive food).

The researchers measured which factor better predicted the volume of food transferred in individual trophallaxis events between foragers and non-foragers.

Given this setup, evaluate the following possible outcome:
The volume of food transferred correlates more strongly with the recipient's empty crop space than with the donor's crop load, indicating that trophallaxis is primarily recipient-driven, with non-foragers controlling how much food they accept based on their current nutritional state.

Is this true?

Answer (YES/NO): YES